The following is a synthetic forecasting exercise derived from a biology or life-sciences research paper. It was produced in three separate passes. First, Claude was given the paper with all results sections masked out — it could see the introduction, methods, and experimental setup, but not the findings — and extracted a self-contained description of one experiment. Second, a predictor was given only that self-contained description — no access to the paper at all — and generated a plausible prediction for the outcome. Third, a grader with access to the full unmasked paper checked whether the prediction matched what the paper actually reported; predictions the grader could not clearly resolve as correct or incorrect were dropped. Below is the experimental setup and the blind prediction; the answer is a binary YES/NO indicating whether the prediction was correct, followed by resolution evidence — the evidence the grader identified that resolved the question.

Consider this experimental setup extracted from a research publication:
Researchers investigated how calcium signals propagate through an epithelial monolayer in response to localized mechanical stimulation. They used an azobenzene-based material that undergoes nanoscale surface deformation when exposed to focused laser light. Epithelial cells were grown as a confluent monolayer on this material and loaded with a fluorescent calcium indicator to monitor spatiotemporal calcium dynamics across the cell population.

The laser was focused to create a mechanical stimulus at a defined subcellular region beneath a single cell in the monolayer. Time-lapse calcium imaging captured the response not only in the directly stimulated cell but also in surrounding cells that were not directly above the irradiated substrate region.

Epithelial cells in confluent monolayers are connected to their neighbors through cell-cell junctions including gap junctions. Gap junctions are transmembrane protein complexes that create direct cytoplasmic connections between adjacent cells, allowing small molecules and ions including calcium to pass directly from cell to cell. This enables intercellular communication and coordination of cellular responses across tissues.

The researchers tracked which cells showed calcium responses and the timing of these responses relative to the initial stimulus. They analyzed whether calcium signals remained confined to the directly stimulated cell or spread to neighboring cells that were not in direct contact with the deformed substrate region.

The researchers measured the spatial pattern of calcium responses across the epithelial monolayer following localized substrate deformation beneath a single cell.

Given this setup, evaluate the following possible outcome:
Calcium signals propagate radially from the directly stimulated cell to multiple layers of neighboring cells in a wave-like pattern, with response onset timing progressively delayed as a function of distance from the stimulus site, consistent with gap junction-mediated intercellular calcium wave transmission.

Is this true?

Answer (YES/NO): NO